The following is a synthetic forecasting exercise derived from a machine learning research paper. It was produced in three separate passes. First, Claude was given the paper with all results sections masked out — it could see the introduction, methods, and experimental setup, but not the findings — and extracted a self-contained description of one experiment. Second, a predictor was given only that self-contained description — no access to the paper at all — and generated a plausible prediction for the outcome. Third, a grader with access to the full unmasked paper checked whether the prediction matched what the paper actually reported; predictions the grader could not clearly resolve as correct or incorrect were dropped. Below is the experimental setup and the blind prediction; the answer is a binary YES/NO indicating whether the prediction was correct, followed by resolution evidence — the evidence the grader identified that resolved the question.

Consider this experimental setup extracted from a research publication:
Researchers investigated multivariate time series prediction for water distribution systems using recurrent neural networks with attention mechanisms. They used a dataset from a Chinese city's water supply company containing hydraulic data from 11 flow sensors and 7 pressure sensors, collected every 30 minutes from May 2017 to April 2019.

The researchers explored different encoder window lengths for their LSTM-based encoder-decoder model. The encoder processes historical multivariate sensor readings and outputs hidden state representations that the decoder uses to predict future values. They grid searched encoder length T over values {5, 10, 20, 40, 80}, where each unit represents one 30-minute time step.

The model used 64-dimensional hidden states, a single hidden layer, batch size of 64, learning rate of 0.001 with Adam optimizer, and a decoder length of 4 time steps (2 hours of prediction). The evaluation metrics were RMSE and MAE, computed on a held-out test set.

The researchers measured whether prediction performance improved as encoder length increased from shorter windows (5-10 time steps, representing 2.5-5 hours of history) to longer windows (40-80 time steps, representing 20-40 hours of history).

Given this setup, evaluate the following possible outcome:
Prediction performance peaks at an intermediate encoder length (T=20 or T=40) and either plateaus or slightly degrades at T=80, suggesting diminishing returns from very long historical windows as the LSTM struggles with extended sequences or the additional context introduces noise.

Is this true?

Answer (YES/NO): NO